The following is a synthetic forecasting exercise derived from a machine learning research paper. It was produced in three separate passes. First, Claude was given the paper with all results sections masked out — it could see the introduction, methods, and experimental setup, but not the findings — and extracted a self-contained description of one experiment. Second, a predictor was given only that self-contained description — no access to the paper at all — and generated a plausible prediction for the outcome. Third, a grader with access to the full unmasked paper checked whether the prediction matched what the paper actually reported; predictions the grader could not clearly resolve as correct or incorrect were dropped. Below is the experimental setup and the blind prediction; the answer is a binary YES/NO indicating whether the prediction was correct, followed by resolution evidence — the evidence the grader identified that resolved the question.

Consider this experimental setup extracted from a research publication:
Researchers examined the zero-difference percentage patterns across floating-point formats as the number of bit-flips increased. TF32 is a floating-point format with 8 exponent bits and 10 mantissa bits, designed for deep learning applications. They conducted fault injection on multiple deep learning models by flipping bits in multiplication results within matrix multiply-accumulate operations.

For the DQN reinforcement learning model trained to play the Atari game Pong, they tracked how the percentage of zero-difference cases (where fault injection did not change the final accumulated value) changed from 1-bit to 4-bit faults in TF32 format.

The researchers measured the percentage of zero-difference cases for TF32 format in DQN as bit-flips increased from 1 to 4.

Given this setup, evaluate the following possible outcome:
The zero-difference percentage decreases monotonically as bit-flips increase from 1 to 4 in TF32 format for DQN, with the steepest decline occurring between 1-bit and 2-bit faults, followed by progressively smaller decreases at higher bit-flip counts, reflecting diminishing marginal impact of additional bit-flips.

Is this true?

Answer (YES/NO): NO